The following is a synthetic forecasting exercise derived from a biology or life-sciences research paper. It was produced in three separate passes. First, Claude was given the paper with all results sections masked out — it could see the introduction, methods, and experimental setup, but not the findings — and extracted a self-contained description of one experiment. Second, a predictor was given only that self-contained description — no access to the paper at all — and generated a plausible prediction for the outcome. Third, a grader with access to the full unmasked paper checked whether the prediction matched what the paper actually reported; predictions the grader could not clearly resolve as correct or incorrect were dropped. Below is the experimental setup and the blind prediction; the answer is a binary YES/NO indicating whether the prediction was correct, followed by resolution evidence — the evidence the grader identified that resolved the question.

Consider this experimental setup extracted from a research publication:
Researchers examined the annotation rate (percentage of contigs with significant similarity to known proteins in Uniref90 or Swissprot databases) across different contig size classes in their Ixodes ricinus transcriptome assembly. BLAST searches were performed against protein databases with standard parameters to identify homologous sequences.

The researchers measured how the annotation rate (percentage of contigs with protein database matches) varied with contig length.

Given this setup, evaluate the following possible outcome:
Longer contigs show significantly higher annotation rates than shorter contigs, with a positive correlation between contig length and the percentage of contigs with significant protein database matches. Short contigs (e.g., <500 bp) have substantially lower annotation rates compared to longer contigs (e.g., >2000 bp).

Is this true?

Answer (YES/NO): YES